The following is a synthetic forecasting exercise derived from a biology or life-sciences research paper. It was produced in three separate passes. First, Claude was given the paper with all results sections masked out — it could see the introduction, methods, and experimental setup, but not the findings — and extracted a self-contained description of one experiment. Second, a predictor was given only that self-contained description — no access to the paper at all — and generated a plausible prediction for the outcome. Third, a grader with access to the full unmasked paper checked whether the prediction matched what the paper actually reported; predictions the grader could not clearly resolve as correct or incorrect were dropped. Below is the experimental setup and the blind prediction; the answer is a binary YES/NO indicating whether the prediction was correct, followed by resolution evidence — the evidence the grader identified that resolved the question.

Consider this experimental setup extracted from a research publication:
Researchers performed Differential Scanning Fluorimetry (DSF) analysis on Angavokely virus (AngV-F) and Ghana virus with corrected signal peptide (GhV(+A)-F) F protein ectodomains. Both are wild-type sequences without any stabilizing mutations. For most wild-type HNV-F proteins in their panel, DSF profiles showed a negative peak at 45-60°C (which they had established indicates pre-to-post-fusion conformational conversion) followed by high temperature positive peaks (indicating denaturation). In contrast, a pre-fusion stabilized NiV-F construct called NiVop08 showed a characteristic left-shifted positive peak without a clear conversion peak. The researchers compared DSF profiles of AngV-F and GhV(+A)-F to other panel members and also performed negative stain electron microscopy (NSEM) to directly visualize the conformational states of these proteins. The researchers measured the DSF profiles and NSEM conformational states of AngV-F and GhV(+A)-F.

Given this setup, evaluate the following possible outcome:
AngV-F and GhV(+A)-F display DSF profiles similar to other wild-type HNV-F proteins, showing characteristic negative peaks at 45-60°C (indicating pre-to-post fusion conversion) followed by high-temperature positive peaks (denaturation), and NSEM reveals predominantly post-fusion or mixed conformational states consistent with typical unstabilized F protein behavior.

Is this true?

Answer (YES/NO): NO